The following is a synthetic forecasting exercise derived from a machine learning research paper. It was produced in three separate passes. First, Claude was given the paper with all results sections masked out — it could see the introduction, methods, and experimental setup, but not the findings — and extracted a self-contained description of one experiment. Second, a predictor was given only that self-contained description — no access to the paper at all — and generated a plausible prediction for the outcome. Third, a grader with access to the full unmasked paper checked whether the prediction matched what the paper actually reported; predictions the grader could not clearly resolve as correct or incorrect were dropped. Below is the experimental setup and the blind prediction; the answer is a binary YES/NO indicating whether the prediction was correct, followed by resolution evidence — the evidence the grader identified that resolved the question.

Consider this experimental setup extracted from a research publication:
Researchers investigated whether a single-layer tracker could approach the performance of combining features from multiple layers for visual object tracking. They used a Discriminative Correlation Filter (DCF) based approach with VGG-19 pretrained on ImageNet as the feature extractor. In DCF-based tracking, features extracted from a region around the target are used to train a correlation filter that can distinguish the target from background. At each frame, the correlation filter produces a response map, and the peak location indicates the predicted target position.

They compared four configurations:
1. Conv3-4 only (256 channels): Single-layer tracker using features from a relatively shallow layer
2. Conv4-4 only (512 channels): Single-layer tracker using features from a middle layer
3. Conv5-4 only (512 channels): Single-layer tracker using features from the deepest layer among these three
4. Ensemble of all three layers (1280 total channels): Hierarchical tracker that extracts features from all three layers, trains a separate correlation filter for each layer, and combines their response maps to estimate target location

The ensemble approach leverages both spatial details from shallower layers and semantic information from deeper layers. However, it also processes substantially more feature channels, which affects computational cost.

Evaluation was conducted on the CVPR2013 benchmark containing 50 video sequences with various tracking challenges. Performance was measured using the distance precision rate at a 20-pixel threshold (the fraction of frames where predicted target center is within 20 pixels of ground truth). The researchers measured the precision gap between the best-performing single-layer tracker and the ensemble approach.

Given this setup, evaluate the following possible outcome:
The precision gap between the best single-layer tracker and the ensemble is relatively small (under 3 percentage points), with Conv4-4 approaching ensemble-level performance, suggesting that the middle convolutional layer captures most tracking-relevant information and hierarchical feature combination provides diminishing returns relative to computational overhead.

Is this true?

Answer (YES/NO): NO